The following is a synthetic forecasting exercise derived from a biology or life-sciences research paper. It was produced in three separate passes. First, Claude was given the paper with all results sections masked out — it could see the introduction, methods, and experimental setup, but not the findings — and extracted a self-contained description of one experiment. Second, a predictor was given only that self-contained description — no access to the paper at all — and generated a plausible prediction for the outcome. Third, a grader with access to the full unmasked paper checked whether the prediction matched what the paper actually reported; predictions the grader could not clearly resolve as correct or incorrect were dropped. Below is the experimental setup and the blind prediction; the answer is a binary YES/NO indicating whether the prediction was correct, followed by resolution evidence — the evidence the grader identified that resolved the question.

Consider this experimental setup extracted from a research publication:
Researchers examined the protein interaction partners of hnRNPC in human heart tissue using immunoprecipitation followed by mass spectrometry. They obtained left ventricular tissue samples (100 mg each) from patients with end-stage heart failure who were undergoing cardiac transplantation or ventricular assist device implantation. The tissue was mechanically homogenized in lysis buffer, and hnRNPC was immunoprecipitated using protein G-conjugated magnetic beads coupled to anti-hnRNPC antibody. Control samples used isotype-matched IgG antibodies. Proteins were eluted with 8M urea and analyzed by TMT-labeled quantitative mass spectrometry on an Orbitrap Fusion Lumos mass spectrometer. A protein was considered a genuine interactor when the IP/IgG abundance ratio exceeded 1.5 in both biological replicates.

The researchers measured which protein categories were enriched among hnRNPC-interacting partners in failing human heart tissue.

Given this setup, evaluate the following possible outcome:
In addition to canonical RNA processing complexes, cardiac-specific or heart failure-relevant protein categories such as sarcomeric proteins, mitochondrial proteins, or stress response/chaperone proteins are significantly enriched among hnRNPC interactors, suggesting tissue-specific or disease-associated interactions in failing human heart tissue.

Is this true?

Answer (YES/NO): YES